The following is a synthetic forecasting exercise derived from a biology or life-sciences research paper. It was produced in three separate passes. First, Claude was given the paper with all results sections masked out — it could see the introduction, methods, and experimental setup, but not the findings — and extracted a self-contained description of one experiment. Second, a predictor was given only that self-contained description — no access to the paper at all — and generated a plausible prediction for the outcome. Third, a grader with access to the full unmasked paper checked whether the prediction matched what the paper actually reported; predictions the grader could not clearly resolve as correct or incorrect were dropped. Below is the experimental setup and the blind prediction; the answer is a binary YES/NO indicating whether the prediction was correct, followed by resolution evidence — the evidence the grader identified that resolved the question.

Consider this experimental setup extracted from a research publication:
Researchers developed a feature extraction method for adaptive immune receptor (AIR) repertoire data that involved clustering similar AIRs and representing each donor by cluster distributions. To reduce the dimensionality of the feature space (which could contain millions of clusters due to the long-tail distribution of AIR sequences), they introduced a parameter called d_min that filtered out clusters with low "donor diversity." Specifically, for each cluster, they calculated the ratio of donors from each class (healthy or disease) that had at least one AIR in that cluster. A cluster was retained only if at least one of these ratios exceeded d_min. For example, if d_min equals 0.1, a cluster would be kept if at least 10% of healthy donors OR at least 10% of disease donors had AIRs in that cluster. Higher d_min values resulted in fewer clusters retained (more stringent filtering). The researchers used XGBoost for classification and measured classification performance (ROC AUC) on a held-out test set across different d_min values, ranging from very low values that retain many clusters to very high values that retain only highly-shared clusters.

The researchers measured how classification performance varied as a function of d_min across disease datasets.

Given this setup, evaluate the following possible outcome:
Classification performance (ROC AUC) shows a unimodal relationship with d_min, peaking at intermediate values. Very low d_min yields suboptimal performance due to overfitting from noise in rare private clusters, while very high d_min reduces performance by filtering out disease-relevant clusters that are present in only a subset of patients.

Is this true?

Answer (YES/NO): NO